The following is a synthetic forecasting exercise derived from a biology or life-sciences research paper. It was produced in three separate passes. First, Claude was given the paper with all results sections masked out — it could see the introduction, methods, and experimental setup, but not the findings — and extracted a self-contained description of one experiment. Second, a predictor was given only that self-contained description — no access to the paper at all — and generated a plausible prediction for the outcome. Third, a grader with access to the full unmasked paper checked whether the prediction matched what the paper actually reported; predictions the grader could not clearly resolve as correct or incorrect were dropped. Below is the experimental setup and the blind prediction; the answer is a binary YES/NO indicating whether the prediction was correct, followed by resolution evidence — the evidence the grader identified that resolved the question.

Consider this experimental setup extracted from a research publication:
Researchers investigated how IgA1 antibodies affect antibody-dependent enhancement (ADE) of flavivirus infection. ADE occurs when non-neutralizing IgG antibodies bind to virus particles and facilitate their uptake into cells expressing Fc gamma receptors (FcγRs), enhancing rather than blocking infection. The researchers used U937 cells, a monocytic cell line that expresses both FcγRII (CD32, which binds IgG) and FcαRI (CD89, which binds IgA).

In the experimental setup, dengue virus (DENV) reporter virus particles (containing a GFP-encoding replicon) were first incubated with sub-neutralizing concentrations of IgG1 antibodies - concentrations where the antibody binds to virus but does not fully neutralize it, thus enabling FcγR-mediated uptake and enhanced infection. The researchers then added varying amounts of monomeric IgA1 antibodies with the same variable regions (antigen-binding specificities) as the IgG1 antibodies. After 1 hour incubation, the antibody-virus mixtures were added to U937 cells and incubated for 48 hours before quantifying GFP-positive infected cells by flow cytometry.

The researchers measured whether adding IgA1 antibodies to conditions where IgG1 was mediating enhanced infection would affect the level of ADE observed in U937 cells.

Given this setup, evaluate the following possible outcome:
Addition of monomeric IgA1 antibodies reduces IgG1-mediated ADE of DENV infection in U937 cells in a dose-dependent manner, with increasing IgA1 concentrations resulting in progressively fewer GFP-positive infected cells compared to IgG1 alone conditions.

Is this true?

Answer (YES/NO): YES